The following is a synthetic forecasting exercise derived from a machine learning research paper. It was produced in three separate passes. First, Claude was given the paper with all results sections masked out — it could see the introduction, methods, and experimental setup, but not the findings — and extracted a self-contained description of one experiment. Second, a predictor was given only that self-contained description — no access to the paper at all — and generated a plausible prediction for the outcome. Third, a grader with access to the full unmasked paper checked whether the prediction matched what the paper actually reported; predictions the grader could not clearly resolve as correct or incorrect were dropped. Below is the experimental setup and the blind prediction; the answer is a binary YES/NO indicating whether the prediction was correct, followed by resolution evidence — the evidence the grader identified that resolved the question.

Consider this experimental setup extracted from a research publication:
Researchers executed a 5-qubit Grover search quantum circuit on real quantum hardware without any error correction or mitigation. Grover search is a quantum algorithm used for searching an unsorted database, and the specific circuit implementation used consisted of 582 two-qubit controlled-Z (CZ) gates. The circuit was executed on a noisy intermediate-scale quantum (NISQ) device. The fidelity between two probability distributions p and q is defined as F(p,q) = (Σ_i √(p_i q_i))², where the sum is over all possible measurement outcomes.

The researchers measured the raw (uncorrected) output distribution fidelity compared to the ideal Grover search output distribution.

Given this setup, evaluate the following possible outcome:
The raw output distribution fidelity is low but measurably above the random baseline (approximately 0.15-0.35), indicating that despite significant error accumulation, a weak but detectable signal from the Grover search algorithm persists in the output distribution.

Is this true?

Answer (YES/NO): NO